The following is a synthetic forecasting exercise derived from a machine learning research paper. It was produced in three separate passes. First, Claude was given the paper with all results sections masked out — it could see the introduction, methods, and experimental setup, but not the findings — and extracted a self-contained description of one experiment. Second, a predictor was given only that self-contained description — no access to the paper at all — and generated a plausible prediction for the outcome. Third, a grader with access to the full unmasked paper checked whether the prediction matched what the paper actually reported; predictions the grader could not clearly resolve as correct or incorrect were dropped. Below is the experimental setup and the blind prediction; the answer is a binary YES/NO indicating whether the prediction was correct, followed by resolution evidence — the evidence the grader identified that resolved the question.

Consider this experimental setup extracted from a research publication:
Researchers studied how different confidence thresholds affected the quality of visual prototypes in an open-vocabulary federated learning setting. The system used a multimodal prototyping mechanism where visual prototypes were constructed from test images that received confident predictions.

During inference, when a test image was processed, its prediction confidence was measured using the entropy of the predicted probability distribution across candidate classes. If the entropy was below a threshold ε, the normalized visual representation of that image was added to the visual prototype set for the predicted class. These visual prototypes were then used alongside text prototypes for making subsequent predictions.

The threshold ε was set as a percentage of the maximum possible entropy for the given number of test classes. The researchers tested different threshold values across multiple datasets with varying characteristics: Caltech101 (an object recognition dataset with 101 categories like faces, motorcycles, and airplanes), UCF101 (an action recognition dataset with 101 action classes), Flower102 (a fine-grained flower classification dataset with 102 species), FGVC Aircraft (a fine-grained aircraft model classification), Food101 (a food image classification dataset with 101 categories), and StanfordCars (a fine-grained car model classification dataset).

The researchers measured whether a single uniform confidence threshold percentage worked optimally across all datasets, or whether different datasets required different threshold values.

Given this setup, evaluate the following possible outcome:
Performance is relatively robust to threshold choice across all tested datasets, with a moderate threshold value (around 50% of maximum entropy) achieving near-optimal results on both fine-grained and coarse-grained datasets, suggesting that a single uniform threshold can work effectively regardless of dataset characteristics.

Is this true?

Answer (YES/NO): NO